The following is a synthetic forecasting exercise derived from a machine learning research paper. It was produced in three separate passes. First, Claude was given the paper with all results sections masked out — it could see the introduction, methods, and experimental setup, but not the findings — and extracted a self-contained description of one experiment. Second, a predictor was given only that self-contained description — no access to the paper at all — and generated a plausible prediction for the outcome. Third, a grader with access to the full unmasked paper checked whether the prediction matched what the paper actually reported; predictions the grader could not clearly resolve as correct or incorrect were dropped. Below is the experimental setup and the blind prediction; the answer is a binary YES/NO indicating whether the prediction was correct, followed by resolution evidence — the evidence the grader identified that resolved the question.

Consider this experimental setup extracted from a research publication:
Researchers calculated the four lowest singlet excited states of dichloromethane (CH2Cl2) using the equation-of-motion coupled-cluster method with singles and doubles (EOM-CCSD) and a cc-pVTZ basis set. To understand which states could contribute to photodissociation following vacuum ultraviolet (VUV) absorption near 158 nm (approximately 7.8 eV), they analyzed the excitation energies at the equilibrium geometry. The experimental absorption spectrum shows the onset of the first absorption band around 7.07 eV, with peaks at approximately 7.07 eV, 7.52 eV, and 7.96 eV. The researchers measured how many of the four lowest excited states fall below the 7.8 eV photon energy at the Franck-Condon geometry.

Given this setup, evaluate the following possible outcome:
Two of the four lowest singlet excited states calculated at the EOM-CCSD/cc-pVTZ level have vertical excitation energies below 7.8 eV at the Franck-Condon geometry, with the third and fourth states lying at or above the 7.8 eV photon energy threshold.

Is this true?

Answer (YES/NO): NO